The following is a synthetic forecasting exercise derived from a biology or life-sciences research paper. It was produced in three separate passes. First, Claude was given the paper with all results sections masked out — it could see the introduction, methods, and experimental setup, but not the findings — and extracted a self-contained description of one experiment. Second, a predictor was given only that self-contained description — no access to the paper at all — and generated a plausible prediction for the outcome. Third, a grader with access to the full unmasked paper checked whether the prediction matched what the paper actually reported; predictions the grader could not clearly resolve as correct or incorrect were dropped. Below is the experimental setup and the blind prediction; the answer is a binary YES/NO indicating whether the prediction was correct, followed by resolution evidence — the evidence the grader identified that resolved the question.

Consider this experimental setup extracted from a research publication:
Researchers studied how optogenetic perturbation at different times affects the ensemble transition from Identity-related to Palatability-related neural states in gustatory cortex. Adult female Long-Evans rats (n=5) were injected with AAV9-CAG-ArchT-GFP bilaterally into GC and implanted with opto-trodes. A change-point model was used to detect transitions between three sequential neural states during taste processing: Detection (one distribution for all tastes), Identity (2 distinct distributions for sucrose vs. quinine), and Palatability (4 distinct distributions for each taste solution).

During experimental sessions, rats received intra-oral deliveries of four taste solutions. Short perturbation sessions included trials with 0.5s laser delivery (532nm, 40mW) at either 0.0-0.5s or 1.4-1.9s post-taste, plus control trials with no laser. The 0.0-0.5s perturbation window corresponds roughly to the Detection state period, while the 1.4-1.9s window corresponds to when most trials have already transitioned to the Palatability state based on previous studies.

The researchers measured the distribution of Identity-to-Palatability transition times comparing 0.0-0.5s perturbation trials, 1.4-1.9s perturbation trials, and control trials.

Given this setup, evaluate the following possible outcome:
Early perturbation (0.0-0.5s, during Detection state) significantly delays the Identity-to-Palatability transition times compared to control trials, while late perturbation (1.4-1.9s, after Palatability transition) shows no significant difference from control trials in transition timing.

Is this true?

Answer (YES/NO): YES